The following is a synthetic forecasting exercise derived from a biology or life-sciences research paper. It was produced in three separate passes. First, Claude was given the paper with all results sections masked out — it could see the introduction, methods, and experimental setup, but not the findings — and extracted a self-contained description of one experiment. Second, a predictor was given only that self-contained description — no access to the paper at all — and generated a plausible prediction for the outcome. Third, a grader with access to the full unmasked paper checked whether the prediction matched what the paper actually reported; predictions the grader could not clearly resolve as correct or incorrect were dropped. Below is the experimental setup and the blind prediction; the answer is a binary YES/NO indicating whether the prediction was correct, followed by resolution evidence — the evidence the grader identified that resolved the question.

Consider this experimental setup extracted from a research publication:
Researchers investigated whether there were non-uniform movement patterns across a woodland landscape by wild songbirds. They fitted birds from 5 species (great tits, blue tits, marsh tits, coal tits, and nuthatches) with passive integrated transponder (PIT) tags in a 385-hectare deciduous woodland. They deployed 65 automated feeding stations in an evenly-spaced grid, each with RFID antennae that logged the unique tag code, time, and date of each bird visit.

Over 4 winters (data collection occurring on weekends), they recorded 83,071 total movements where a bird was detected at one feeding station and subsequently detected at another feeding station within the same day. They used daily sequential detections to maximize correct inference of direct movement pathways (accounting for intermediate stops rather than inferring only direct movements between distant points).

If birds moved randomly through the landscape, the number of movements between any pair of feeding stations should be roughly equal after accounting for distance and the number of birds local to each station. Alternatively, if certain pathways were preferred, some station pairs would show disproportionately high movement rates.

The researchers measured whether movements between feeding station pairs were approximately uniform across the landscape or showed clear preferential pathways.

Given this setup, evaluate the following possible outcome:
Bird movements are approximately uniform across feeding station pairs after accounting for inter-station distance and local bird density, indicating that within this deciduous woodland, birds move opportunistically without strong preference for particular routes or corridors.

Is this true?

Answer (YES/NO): NO